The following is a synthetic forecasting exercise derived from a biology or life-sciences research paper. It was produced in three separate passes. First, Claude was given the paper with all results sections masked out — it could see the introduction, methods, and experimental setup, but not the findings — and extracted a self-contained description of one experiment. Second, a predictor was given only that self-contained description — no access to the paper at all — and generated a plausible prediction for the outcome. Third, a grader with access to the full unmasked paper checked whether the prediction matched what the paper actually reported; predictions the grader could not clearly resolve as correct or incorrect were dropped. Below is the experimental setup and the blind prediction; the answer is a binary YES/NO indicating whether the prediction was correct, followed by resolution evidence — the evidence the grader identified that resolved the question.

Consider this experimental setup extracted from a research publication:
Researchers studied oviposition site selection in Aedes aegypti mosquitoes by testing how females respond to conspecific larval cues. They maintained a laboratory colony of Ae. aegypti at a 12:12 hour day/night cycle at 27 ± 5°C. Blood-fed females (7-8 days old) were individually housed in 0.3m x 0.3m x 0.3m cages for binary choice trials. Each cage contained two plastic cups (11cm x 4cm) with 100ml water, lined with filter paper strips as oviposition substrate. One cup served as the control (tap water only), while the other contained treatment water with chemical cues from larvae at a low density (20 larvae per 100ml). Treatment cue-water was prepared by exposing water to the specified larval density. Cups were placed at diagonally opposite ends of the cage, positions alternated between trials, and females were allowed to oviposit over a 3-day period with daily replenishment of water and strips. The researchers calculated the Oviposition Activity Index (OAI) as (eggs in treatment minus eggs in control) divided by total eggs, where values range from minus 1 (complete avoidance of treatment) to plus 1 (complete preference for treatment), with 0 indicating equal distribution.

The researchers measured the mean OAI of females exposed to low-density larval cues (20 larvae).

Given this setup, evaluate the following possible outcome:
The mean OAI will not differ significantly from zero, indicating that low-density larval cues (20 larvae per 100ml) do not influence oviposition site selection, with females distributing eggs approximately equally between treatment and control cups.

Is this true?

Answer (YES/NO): NO